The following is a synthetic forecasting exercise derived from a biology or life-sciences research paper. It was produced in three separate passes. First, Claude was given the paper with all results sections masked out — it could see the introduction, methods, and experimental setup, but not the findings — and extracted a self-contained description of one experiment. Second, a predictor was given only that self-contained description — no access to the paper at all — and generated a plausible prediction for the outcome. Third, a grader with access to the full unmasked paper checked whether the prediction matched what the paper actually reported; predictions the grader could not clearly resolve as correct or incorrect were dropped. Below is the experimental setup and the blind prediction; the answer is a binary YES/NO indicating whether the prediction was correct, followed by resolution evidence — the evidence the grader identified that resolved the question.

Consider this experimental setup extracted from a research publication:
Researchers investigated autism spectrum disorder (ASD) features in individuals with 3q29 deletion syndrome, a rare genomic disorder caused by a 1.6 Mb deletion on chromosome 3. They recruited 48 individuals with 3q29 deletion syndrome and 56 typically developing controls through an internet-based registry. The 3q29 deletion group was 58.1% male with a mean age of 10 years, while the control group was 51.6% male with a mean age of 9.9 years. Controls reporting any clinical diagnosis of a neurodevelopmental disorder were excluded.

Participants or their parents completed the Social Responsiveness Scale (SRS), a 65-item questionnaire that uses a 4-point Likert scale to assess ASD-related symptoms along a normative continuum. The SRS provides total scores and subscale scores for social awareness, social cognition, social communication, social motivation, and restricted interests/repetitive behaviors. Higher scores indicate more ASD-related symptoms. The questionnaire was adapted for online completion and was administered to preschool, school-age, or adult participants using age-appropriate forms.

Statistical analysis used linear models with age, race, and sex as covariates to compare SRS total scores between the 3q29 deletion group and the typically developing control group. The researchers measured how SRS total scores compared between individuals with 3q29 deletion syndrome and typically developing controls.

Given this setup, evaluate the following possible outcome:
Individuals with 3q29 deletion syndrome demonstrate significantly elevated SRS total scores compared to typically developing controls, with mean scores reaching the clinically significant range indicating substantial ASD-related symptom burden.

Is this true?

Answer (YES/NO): YES